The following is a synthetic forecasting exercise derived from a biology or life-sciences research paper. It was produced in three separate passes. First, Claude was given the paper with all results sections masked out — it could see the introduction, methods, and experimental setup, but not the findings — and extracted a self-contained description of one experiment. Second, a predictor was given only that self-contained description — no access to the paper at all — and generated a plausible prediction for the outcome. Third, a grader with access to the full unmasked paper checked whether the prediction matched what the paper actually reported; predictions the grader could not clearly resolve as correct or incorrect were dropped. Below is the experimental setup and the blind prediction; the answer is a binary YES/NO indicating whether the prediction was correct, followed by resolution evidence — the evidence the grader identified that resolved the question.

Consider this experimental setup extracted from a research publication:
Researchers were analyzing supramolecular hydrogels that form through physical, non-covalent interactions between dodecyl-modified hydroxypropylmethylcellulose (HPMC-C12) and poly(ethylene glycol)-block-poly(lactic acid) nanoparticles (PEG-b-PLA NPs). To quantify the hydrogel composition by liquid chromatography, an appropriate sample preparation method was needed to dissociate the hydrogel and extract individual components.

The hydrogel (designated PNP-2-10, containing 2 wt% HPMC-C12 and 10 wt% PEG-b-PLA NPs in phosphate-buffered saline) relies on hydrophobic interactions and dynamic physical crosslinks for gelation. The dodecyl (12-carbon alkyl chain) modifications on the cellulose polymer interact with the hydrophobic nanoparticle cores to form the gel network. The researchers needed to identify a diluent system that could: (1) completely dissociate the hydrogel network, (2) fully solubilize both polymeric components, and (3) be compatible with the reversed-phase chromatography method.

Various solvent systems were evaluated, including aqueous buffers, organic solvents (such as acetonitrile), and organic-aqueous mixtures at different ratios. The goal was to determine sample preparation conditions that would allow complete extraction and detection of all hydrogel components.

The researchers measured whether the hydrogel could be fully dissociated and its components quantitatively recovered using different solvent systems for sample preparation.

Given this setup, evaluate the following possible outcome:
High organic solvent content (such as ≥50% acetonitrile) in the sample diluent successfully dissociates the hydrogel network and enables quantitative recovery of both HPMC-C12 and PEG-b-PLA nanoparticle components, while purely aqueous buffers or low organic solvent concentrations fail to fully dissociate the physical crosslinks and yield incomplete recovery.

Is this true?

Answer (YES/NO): NO